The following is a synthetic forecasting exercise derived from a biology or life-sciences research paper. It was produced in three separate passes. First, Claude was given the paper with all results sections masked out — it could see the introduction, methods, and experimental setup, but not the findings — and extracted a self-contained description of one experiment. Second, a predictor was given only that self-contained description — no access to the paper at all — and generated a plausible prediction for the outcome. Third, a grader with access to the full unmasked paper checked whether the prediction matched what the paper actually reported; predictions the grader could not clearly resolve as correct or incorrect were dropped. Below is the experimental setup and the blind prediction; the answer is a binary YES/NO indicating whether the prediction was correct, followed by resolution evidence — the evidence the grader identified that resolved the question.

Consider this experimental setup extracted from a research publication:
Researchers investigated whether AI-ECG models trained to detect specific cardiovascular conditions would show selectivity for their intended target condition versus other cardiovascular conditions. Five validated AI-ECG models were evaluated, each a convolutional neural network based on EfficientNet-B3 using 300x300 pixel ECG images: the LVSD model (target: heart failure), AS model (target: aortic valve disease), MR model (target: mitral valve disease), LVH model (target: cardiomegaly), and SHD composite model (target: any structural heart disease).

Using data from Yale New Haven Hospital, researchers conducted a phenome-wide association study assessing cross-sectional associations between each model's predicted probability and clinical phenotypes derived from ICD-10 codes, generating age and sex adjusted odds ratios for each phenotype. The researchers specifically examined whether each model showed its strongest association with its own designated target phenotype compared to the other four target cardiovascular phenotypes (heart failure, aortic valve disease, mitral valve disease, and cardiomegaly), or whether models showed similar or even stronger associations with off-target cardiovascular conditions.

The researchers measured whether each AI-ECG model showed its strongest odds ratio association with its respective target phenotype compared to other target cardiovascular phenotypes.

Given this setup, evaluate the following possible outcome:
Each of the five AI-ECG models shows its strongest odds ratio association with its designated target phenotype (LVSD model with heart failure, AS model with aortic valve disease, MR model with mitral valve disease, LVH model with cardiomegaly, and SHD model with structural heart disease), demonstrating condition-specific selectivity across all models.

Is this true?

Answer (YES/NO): NO